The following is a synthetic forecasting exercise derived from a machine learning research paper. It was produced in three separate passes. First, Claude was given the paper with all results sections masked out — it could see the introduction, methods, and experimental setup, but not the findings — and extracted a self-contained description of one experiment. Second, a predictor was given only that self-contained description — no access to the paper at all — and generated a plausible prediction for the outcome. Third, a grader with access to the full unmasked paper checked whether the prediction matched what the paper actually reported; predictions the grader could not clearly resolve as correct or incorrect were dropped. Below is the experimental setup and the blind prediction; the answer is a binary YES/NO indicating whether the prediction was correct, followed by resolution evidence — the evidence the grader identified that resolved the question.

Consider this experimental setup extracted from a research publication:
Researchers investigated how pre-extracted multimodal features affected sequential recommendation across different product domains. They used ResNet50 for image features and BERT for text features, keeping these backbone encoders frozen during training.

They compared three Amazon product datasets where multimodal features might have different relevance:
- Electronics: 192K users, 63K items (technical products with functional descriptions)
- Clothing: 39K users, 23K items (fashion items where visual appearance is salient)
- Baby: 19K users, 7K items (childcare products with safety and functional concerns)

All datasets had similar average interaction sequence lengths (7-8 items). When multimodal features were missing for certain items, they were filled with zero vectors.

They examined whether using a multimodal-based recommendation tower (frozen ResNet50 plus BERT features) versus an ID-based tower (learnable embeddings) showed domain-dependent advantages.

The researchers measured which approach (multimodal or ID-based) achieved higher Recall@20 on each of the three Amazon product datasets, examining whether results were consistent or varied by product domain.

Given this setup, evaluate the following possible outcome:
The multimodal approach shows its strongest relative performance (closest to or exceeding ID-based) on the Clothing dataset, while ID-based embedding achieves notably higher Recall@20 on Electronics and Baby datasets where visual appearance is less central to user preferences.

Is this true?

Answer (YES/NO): NO